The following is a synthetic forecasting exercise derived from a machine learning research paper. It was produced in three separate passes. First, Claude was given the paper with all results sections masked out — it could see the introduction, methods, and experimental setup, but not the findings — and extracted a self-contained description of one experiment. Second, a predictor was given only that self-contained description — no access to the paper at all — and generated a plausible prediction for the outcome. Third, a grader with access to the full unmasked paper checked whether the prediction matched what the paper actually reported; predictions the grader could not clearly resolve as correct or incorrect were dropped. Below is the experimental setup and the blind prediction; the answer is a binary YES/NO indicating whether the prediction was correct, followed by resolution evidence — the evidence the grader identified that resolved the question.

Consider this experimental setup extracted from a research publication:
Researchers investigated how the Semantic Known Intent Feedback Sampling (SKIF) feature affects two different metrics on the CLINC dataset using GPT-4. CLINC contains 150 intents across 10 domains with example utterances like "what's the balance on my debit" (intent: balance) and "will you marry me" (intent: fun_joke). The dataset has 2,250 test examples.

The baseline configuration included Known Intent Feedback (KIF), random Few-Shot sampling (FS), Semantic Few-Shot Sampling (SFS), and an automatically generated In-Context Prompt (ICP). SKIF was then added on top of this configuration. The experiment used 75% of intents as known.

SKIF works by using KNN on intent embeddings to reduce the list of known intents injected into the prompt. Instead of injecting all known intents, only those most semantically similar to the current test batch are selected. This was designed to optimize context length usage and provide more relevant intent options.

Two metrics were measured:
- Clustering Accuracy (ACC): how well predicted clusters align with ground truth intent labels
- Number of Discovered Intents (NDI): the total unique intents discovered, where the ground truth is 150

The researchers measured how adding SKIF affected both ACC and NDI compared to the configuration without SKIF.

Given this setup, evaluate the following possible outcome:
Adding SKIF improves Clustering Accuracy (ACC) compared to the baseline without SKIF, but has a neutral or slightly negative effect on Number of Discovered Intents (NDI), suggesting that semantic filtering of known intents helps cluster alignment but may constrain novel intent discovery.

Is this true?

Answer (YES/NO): NO